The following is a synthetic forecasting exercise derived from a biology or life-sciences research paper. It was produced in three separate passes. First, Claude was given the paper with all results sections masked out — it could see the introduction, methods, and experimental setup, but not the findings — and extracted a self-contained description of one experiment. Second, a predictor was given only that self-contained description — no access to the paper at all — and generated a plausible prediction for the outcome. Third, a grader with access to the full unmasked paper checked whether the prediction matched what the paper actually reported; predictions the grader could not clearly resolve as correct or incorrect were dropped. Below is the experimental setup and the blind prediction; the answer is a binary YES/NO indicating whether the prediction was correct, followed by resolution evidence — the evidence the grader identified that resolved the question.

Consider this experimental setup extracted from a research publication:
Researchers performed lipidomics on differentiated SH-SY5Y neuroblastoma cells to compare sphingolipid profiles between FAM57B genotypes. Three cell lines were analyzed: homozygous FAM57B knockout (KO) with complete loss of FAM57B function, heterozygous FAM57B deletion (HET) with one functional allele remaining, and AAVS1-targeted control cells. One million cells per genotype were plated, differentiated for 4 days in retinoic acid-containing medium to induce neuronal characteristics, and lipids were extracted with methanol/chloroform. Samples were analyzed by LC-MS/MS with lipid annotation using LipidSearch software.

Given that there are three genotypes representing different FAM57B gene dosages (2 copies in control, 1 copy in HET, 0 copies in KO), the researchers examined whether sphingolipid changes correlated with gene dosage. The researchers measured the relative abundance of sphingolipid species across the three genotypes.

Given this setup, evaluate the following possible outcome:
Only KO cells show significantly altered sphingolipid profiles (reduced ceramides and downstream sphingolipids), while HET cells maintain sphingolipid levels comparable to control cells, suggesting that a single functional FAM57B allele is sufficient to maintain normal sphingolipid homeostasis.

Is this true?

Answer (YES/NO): NO